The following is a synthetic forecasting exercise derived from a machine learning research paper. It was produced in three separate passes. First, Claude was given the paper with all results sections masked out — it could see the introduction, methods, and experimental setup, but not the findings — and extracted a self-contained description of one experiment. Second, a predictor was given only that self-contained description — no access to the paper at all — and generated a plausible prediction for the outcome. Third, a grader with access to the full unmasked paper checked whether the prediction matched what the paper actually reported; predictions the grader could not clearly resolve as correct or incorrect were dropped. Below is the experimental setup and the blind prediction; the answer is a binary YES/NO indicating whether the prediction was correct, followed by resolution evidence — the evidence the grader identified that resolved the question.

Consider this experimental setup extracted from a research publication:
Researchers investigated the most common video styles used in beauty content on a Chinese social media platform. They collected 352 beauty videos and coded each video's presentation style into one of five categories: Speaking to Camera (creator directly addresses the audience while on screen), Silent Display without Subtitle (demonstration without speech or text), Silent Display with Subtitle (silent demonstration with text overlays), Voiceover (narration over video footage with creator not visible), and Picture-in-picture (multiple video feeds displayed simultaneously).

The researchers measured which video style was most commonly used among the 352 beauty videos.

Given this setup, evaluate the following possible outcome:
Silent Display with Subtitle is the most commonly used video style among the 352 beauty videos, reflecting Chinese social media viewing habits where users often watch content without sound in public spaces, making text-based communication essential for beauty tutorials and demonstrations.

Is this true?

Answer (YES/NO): NO